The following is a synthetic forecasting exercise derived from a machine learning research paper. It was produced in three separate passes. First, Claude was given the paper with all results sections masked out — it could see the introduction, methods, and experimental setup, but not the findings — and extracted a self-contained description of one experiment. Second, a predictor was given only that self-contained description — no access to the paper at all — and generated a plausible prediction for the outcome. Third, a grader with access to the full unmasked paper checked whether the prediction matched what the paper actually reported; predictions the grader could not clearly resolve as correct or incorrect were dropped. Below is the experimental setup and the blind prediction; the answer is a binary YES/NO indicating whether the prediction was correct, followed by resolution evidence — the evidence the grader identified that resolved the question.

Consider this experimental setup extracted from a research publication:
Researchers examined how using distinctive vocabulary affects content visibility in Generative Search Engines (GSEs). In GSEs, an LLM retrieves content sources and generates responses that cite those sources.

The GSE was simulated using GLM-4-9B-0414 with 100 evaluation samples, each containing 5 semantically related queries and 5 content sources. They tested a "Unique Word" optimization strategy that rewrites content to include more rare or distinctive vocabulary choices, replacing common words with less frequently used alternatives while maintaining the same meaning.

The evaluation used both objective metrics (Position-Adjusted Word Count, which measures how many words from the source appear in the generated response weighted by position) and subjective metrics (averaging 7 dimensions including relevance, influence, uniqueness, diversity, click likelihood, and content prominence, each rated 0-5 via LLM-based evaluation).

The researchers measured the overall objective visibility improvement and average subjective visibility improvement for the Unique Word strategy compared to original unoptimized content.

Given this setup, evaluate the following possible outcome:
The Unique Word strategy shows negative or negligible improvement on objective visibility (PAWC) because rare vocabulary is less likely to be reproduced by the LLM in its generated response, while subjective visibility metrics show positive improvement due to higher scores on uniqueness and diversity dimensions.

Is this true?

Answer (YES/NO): NO